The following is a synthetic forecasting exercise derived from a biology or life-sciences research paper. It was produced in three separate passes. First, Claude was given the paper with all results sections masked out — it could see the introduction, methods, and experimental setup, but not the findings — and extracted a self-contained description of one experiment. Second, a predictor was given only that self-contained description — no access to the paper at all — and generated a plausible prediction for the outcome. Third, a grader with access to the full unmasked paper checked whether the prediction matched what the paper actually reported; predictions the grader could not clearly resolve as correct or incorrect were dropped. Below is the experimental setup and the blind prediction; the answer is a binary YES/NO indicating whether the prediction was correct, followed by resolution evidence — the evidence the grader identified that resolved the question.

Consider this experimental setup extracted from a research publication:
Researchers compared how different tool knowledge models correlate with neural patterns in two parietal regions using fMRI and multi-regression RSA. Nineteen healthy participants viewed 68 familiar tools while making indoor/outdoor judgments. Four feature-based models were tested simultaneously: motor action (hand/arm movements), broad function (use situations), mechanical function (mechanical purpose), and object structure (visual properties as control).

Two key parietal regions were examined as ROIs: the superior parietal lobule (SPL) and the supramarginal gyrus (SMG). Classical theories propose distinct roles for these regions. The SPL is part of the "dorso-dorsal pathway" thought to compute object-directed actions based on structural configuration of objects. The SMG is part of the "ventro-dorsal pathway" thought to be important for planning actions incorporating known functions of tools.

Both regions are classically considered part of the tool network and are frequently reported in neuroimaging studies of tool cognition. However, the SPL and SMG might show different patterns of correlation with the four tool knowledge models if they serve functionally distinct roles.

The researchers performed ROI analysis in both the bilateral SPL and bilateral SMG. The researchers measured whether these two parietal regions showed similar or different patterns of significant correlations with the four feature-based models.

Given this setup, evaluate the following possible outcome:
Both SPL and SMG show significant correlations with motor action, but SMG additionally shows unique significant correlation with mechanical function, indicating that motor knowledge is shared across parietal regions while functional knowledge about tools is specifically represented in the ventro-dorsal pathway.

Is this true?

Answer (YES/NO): NO